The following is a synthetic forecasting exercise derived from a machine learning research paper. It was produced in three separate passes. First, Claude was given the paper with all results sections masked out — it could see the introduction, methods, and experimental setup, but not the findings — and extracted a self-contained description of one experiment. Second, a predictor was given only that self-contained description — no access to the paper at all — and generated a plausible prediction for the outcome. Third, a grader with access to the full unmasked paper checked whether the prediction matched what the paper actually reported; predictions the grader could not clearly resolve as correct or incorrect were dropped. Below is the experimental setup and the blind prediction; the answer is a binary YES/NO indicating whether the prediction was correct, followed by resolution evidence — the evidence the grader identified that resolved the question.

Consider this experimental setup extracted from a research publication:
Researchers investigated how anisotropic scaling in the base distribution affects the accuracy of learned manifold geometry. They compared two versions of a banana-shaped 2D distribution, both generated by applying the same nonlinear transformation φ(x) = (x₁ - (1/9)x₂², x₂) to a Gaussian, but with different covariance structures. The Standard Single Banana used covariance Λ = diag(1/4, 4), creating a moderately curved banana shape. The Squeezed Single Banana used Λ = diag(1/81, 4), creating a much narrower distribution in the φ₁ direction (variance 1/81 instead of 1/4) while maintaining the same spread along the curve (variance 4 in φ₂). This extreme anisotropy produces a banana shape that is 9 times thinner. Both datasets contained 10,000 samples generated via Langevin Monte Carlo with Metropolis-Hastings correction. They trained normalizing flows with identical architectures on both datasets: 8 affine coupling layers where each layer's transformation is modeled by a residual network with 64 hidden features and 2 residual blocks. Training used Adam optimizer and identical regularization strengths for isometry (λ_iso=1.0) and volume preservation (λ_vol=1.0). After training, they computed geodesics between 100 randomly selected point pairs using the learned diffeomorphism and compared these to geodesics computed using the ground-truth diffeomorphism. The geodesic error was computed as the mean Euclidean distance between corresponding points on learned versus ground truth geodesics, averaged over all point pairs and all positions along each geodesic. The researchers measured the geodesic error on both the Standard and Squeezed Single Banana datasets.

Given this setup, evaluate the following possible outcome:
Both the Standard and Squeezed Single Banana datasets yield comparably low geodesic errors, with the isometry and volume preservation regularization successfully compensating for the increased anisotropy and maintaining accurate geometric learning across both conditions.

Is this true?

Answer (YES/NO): NO